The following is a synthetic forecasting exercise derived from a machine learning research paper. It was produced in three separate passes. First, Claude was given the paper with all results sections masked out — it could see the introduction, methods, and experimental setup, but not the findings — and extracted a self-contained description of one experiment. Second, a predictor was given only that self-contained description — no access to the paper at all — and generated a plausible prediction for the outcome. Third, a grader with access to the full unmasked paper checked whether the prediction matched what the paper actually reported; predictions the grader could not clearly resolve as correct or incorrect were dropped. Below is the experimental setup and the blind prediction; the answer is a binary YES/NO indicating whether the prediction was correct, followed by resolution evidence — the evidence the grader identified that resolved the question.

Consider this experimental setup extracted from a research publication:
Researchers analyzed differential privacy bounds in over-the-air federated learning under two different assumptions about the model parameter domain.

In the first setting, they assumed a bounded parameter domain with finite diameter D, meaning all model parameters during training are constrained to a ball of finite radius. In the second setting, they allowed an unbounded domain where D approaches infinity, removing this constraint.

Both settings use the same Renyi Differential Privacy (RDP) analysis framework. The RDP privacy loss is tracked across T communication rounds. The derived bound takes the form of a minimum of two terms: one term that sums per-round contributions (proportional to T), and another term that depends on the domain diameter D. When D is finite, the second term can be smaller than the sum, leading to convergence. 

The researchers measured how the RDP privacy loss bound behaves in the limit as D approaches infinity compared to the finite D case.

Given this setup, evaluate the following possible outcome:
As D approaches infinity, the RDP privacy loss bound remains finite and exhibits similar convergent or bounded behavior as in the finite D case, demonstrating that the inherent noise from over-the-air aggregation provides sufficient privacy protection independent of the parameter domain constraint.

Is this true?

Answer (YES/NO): NO